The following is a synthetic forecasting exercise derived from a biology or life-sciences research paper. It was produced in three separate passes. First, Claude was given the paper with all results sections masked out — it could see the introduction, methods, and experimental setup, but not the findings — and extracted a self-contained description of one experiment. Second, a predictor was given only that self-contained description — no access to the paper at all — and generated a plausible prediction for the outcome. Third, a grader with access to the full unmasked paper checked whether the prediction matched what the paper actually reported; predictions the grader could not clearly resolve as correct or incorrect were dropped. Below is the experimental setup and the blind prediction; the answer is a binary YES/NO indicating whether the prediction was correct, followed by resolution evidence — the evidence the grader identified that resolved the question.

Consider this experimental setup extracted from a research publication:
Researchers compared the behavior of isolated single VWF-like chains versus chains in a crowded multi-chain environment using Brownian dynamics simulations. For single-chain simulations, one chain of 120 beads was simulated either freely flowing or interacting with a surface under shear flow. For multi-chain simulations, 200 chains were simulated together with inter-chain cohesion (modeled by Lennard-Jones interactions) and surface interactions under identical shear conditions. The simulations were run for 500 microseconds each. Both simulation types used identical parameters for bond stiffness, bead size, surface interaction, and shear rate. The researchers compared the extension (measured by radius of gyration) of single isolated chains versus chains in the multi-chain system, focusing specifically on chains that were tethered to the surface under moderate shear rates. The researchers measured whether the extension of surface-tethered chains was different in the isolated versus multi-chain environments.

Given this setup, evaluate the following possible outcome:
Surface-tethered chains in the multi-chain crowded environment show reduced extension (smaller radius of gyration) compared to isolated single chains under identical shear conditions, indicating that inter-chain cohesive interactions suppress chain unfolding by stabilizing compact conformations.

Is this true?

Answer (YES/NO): NO